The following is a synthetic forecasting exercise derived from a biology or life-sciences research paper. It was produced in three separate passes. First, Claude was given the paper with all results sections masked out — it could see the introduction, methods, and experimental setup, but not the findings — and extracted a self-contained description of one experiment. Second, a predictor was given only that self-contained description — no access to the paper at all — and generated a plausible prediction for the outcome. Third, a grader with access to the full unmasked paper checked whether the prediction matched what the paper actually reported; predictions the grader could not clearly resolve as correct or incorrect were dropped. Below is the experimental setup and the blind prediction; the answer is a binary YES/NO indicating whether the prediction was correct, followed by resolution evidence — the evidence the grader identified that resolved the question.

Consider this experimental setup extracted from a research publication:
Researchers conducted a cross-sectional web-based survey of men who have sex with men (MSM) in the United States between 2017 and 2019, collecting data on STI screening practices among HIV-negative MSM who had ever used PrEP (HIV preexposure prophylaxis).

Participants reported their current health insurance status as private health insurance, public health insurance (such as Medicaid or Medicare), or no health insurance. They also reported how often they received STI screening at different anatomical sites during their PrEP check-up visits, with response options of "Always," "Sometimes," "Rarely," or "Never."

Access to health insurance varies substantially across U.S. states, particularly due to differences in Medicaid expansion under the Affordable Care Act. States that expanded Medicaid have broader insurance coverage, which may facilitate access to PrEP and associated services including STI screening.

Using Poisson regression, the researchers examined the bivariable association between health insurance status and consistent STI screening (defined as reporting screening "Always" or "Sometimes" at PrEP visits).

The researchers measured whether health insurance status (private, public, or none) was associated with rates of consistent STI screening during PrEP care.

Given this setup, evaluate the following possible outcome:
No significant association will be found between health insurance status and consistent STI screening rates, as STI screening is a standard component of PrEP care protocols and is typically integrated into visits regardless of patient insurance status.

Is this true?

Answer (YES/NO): YES